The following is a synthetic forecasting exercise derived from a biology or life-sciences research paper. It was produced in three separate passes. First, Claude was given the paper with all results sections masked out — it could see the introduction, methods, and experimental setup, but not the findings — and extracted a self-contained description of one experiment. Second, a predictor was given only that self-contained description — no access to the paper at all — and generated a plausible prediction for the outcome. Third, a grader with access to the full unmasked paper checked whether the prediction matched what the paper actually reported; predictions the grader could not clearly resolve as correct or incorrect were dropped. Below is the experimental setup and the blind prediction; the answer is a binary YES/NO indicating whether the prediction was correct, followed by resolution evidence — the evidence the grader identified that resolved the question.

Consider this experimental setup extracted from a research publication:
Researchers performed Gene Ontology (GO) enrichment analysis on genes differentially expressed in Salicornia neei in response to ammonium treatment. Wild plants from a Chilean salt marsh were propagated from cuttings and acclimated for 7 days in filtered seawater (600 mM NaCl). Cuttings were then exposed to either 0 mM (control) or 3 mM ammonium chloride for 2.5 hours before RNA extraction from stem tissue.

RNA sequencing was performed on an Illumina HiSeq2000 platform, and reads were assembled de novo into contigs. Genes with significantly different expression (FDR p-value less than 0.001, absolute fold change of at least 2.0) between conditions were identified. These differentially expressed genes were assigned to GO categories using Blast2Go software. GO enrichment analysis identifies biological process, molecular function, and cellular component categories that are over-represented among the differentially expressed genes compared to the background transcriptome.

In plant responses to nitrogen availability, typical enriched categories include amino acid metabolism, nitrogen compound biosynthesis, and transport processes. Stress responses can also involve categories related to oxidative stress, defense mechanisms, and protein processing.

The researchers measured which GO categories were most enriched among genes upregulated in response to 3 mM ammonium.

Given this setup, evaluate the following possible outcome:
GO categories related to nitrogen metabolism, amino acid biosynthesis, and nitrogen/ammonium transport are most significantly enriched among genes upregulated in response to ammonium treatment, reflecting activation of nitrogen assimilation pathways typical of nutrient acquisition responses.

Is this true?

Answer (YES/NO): NO